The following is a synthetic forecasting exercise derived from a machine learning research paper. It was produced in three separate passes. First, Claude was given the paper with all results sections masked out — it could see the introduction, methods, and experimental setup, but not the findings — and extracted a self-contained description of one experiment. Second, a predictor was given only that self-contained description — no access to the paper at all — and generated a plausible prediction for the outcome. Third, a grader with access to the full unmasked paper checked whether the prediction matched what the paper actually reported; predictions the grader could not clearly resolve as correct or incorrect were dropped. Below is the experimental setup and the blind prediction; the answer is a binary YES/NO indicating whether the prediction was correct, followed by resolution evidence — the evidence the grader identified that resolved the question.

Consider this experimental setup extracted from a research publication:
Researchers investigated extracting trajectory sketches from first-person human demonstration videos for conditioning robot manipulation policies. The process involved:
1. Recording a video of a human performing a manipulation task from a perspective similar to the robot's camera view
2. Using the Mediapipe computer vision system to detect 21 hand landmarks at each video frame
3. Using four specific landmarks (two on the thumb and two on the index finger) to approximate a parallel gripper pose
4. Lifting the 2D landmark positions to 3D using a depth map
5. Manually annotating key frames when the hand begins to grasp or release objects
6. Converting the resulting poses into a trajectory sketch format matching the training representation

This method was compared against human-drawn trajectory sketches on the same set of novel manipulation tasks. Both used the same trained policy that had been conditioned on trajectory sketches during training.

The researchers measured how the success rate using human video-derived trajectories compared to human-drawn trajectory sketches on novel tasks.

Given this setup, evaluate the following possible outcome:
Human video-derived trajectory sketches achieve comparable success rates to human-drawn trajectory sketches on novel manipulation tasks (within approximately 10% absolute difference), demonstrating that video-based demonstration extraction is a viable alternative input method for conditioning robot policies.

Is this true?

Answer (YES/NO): YES